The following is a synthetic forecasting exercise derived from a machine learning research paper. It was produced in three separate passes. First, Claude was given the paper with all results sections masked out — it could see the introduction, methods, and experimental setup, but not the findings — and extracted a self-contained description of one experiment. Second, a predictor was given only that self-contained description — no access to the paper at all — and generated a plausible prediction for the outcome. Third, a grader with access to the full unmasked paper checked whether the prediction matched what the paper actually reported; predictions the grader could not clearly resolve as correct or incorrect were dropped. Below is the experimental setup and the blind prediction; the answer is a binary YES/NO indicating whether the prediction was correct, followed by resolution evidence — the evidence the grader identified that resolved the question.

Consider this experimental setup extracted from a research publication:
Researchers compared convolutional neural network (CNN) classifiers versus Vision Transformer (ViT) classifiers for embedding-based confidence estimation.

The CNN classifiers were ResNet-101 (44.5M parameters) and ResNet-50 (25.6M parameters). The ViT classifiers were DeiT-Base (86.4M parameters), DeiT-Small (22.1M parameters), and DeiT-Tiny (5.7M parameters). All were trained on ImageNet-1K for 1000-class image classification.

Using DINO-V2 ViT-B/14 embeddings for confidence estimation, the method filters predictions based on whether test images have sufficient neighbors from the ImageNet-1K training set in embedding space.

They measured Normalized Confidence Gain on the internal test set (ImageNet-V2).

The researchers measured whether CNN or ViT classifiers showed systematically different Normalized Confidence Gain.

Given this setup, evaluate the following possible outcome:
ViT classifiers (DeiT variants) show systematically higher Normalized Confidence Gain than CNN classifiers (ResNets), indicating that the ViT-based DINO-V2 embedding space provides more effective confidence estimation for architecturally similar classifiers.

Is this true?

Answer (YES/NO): NO